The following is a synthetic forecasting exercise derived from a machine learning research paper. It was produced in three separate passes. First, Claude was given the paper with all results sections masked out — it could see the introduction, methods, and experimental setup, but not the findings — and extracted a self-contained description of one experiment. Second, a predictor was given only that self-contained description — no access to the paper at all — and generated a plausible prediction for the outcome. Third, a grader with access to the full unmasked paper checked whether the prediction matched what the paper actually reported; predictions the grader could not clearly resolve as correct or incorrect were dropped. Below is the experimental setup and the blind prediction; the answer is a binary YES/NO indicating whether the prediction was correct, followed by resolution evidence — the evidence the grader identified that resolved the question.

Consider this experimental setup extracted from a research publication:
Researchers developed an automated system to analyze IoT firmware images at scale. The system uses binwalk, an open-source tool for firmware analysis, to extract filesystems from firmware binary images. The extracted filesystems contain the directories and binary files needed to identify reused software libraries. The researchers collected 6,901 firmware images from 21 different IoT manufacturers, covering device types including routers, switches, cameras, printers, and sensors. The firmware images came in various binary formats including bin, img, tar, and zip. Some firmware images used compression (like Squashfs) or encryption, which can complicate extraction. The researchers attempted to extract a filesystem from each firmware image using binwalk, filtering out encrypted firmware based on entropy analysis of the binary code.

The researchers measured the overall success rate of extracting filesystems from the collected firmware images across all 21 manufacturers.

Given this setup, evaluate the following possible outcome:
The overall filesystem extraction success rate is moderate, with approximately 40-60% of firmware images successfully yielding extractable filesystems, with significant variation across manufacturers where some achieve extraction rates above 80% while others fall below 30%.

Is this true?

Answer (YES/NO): NO